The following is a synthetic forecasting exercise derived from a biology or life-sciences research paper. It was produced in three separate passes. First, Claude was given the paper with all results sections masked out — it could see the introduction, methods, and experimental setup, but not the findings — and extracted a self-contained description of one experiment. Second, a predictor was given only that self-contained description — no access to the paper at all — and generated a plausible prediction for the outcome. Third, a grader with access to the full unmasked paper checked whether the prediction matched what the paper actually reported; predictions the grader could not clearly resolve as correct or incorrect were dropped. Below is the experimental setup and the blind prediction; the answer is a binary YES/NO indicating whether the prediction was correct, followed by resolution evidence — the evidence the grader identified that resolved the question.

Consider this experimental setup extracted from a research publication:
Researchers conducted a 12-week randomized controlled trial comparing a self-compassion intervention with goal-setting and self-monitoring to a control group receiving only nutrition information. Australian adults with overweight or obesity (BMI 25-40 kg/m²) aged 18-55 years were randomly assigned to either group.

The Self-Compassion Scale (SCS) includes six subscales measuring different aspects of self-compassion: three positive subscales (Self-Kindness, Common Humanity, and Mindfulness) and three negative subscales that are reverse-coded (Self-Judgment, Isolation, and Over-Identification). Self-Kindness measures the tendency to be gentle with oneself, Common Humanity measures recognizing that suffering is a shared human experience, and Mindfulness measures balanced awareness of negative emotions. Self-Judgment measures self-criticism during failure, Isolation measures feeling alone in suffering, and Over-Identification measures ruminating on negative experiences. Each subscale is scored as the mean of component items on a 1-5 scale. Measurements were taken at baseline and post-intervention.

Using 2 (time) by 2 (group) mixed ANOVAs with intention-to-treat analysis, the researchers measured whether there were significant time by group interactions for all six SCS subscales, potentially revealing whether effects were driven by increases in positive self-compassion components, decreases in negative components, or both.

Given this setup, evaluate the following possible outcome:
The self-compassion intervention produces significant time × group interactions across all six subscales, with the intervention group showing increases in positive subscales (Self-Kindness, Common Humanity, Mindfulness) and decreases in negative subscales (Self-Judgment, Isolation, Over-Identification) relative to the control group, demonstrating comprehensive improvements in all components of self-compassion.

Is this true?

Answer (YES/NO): NO